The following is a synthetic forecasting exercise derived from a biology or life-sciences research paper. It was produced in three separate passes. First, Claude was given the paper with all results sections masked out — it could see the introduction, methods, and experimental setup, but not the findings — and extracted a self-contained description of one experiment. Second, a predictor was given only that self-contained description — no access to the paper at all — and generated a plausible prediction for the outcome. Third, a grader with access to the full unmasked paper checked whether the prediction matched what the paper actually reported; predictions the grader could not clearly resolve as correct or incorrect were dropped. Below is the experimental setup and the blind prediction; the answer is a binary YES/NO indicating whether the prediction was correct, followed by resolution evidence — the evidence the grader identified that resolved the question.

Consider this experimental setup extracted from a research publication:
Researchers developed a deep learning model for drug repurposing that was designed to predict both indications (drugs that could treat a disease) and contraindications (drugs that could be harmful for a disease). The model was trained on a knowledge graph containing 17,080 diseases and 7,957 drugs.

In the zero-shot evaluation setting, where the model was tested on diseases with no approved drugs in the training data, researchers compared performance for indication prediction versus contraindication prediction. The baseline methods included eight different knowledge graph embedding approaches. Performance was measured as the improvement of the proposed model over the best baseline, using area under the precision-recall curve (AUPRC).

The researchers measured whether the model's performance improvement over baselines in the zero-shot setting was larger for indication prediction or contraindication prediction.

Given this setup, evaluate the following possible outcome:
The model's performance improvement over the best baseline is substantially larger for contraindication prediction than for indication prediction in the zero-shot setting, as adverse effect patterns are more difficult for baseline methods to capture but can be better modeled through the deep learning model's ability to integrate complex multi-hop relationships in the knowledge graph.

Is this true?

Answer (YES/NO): YES